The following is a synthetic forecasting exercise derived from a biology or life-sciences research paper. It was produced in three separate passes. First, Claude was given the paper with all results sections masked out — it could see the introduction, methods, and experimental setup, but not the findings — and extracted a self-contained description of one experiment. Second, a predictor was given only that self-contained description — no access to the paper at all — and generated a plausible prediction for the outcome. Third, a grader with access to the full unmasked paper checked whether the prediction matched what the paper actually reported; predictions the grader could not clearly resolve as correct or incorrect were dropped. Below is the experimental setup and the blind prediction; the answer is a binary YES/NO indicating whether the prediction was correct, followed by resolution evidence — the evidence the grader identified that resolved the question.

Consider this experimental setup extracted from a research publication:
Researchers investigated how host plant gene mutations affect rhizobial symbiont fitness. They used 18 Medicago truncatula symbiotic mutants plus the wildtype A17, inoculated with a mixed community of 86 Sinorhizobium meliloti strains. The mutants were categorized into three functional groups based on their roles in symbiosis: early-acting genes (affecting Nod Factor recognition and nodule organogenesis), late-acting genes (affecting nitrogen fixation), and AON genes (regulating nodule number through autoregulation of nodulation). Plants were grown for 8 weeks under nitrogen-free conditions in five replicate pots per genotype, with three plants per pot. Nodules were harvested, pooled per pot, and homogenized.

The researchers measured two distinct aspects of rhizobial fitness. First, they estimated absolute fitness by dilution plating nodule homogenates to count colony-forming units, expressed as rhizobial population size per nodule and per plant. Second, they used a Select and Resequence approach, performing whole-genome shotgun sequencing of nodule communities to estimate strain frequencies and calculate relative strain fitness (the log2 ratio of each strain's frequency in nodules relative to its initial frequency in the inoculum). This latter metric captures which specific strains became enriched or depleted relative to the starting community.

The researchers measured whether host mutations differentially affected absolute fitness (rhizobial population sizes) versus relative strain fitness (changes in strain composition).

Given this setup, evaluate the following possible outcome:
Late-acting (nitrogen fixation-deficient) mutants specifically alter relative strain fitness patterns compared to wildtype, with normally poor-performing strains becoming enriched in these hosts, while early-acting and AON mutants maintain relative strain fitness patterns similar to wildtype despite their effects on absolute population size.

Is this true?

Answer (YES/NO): NO